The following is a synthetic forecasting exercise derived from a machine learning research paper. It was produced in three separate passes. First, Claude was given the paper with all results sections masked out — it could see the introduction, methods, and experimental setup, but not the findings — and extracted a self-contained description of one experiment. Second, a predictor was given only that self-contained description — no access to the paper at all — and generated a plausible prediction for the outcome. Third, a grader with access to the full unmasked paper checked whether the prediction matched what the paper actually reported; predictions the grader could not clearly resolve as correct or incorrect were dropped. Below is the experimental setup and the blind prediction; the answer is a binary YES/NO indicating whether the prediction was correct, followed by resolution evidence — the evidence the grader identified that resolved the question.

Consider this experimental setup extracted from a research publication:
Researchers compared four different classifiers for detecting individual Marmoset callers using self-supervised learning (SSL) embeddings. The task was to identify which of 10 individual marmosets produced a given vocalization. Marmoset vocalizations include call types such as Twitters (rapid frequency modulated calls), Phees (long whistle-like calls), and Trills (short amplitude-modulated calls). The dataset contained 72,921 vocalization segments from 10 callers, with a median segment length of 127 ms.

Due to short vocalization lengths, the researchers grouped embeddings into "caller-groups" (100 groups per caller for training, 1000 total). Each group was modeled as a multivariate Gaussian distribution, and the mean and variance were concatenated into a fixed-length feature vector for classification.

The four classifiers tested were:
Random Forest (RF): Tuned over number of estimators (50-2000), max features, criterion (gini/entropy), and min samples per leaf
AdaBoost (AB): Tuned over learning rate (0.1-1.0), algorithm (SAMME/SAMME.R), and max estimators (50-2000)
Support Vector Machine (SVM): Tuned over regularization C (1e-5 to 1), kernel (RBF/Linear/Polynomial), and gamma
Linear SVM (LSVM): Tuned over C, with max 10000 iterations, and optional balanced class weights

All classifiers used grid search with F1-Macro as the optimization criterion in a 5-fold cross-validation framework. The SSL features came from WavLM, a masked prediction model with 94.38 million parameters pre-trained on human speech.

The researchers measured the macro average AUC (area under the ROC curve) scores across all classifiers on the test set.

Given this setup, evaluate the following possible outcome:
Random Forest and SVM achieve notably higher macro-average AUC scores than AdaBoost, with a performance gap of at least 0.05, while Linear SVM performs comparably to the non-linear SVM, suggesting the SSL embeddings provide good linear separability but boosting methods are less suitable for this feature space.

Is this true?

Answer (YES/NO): NO